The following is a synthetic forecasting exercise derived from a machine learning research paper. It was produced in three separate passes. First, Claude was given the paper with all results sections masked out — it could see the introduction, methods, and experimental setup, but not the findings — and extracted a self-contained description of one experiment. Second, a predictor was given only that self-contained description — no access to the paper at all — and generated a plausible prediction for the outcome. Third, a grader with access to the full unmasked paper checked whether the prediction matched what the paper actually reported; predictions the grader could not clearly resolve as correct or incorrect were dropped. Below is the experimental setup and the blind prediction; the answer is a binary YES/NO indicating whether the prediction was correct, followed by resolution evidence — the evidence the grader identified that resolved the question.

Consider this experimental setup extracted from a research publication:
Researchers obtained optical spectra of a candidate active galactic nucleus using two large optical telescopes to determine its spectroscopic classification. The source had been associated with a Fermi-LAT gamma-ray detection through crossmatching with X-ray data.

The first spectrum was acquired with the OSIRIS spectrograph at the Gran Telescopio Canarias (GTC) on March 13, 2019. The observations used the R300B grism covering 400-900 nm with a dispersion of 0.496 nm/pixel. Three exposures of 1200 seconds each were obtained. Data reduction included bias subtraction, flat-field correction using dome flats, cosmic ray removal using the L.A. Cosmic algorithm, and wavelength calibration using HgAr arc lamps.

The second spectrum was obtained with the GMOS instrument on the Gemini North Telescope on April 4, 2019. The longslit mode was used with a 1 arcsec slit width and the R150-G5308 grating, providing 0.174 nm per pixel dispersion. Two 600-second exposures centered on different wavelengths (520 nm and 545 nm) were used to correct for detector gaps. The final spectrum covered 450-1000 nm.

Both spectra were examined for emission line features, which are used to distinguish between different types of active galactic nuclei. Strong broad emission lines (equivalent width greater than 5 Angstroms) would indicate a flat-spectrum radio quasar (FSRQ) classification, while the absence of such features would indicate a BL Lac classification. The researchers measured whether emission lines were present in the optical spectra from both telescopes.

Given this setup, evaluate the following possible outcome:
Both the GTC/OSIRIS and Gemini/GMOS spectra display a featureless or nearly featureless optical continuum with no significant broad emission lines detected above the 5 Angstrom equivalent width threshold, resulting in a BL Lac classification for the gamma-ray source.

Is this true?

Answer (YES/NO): YES